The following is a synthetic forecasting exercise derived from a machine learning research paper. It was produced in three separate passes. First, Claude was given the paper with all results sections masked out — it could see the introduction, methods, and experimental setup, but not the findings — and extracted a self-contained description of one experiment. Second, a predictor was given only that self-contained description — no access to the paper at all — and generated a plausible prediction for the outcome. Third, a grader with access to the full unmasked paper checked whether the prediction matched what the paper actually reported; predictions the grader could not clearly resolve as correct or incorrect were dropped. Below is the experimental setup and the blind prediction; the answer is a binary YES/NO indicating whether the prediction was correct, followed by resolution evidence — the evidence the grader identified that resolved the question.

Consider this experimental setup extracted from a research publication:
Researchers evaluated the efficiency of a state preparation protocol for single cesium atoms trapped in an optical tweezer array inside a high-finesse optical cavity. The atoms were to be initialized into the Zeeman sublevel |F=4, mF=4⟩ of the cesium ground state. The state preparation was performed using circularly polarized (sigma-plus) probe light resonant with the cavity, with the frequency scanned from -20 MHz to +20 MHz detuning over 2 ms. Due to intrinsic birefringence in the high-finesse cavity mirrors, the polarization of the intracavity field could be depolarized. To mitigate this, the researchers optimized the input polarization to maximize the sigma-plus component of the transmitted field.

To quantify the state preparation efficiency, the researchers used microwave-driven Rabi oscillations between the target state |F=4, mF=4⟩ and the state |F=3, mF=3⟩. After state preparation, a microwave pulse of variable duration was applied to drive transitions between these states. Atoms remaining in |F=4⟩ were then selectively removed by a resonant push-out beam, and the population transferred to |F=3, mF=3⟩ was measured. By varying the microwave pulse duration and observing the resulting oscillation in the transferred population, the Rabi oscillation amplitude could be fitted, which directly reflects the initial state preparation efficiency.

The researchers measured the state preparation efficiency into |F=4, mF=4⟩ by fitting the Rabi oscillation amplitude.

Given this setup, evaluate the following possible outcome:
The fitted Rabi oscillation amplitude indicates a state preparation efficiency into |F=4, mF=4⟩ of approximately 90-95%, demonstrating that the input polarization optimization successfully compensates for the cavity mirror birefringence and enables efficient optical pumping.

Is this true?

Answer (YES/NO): YES